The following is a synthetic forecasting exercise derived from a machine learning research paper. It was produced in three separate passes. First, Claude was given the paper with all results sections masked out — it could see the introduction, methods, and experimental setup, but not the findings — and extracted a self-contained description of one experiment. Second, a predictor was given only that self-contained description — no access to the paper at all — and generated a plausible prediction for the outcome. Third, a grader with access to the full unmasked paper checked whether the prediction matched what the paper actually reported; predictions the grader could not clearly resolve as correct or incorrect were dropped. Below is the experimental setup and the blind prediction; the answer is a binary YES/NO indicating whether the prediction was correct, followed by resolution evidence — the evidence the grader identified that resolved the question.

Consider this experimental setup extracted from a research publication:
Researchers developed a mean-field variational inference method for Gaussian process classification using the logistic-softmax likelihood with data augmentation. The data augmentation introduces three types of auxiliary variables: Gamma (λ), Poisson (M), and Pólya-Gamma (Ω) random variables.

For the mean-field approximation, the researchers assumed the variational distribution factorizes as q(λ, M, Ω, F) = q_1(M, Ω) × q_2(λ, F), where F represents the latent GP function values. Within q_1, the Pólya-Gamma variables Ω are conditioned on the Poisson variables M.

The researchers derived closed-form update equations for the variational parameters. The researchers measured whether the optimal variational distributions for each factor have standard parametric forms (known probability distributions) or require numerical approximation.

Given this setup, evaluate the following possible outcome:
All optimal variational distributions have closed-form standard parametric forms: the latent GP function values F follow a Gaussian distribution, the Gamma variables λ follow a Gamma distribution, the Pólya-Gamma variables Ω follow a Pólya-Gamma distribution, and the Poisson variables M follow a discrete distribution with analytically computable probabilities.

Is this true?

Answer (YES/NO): YES